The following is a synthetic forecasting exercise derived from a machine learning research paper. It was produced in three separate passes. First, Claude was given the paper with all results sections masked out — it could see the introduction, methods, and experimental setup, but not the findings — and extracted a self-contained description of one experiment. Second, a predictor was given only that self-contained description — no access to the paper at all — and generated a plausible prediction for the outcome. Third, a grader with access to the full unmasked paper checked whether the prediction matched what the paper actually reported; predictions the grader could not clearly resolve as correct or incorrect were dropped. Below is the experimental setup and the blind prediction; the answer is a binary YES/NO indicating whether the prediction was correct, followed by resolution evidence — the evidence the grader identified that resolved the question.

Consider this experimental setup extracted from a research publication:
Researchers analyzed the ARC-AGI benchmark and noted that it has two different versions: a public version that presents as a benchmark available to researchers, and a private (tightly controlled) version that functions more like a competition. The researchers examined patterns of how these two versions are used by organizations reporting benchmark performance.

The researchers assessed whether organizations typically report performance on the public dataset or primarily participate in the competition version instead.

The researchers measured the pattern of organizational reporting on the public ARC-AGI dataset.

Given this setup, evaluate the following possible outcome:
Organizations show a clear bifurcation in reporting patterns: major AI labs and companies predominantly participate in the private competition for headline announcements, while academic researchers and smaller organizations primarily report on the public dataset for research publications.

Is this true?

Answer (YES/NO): NO